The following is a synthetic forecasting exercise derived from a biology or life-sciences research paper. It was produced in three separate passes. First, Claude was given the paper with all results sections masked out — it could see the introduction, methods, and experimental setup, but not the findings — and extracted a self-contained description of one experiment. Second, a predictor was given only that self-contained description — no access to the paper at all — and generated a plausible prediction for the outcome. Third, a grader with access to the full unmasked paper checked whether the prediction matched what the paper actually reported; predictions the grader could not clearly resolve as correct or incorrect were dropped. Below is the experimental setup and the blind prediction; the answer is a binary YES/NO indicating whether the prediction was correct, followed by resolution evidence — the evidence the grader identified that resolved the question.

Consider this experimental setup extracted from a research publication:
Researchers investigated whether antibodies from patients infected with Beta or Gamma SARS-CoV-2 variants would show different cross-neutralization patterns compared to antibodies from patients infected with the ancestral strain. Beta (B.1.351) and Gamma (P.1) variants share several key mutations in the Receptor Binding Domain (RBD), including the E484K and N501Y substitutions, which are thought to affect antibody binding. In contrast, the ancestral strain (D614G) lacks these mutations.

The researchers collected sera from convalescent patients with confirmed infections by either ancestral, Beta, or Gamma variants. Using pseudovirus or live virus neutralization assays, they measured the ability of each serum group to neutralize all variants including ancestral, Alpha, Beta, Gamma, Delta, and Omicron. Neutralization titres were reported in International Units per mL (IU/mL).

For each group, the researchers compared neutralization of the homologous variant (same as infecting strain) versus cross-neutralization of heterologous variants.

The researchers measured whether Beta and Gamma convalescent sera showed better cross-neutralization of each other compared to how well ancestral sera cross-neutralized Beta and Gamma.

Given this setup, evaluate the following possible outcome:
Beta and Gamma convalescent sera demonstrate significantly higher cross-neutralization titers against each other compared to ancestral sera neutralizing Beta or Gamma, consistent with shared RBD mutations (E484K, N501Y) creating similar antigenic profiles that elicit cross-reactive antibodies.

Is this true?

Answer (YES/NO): NO